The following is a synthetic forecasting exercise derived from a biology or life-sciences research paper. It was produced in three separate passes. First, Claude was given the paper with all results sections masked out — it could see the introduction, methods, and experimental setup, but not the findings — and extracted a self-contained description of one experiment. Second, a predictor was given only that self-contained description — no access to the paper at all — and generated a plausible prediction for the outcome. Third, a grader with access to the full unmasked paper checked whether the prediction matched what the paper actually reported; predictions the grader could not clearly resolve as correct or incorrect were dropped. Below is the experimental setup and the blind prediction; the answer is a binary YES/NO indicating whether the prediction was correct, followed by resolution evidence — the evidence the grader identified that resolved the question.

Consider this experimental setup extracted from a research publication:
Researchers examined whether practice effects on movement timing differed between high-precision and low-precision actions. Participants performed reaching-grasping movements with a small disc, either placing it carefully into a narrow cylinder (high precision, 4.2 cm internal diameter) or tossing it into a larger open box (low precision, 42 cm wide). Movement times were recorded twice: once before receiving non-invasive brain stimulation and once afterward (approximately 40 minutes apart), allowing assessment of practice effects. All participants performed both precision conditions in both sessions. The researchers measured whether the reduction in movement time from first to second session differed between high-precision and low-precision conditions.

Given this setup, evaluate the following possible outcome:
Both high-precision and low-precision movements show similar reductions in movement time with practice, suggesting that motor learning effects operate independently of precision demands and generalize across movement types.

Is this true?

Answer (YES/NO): NO